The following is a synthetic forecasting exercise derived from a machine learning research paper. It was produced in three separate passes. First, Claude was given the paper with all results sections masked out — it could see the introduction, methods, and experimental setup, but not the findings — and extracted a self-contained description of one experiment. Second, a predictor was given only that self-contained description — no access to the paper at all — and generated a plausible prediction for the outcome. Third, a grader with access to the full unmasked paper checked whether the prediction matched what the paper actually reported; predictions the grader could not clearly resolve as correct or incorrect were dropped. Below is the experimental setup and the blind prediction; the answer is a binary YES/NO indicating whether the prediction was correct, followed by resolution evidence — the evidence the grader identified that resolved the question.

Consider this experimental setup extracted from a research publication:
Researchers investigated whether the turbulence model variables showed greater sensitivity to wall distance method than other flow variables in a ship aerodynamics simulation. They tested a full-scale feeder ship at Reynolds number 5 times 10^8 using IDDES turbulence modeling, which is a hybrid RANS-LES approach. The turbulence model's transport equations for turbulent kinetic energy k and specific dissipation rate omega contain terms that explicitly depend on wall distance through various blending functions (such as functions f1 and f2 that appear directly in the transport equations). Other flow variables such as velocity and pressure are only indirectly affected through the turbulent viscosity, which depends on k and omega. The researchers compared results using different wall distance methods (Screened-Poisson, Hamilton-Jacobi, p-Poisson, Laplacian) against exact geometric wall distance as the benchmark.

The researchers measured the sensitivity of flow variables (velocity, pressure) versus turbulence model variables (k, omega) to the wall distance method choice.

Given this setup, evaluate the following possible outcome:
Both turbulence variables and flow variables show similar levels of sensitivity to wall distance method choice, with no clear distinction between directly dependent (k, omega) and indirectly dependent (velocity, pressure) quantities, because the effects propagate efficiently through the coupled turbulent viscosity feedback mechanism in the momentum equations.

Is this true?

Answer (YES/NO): NO